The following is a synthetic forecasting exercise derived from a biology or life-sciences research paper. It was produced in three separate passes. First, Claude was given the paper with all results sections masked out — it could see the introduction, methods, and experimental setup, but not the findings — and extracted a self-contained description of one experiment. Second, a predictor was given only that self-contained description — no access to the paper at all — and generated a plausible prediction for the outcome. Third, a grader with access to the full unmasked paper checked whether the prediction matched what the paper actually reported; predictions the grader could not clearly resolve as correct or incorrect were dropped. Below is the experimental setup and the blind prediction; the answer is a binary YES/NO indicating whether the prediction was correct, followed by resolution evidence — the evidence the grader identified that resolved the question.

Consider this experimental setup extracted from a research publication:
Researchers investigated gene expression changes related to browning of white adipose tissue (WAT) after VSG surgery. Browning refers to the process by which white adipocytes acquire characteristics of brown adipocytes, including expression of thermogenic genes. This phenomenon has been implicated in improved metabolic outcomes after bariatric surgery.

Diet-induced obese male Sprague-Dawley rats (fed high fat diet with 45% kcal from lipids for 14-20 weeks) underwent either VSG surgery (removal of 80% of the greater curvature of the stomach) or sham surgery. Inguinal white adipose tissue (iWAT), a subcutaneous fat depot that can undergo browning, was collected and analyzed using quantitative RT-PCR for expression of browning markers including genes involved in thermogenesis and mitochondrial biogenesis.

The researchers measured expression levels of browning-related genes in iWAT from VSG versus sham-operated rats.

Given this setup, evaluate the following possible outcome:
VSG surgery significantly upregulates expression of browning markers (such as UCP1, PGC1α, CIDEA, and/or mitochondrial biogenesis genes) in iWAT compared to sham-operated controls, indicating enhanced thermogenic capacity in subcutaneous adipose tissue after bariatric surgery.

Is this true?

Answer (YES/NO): YES